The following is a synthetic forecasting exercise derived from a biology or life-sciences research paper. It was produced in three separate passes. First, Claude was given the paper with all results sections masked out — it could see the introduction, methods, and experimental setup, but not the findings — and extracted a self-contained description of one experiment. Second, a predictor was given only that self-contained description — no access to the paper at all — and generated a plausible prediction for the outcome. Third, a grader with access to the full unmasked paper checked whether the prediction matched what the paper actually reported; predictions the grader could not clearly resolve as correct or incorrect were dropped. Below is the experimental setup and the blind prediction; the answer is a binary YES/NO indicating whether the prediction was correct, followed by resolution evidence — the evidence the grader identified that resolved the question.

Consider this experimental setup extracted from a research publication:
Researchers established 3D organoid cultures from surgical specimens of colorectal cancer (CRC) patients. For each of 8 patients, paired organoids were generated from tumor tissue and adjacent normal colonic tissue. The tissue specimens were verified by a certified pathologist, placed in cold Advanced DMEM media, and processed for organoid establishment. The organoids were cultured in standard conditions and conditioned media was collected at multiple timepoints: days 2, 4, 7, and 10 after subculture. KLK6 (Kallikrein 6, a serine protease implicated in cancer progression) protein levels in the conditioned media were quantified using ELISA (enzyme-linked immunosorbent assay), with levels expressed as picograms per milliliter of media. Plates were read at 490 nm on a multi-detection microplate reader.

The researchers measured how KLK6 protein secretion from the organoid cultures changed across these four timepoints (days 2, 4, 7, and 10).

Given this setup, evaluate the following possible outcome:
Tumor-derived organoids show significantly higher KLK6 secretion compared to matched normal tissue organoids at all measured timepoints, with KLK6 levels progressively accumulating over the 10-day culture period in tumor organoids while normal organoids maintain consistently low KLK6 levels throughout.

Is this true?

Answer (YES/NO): NO